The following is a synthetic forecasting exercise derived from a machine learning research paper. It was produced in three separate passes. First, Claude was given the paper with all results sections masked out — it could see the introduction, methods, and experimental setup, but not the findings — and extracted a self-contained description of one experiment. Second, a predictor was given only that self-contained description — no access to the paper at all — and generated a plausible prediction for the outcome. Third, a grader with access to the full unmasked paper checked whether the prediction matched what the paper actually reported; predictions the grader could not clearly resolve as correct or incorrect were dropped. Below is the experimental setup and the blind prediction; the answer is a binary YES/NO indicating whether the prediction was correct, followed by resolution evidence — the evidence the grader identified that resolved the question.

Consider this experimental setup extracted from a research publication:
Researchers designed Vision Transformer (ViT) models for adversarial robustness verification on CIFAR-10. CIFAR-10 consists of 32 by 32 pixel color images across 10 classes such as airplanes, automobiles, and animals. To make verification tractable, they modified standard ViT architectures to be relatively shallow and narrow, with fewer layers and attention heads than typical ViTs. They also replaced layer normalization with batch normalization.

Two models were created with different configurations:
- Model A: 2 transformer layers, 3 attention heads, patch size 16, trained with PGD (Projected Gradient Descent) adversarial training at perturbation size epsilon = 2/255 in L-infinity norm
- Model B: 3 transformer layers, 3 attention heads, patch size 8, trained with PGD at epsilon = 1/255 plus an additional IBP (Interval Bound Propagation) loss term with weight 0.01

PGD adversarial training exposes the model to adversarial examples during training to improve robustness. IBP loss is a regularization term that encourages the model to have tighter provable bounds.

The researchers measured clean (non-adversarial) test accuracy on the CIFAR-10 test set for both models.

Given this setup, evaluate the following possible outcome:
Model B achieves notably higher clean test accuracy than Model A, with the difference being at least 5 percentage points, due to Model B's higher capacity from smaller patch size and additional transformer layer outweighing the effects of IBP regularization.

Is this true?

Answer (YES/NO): NO